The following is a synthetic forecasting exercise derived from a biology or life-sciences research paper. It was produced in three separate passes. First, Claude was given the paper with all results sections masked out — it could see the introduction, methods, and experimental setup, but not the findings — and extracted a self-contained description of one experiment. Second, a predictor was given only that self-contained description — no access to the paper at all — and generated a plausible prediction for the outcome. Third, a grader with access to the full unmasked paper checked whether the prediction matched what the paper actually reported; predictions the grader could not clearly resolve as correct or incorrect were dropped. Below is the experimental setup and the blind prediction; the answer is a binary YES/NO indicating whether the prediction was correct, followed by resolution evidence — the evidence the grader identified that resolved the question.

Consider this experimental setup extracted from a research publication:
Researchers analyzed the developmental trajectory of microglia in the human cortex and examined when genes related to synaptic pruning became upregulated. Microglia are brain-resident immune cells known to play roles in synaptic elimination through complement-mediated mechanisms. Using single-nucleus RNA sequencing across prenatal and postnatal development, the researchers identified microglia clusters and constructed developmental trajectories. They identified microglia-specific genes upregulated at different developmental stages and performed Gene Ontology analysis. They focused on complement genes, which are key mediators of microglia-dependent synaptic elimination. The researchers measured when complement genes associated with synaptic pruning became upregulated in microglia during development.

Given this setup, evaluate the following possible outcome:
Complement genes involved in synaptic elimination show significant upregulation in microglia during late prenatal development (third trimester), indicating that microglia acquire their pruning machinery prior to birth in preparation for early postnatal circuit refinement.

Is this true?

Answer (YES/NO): NO